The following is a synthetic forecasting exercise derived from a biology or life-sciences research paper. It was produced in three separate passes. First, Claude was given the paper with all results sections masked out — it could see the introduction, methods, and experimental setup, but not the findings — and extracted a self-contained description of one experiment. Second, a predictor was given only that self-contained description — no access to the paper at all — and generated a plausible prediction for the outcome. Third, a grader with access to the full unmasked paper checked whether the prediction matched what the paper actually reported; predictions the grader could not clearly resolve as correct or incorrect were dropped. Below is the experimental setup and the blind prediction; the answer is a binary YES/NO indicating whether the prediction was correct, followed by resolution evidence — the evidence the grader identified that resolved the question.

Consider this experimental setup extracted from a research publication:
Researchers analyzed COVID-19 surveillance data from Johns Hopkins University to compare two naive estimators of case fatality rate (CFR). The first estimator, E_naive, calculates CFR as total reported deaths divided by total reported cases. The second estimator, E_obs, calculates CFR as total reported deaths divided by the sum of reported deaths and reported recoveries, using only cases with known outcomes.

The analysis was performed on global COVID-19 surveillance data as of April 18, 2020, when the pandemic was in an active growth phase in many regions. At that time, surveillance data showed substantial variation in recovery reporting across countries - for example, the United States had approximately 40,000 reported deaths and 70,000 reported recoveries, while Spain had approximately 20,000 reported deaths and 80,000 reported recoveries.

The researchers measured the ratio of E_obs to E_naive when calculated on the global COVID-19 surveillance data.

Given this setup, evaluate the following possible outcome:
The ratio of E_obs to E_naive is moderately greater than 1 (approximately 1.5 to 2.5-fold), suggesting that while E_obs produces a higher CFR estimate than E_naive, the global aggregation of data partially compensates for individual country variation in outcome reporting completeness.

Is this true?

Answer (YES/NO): NO